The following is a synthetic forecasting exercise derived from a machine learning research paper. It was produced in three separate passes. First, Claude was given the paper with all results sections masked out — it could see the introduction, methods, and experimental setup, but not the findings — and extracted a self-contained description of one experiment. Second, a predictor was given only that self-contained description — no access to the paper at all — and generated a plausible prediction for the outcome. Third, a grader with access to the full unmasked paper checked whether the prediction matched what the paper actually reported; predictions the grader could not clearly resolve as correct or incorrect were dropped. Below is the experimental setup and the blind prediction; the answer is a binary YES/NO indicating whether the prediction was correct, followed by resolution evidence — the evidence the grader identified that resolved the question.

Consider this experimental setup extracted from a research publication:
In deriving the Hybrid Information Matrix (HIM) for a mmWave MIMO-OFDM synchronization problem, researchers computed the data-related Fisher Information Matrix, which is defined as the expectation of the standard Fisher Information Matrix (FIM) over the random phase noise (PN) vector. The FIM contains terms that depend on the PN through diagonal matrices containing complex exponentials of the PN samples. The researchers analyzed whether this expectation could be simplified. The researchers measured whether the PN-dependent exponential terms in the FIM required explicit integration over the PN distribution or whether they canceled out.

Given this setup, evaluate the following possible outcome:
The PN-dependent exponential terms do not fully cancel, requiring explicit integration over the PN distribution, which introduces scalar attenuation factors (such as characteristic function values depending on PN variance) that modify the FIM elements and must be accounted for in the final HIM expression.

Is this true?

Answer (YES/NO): NO